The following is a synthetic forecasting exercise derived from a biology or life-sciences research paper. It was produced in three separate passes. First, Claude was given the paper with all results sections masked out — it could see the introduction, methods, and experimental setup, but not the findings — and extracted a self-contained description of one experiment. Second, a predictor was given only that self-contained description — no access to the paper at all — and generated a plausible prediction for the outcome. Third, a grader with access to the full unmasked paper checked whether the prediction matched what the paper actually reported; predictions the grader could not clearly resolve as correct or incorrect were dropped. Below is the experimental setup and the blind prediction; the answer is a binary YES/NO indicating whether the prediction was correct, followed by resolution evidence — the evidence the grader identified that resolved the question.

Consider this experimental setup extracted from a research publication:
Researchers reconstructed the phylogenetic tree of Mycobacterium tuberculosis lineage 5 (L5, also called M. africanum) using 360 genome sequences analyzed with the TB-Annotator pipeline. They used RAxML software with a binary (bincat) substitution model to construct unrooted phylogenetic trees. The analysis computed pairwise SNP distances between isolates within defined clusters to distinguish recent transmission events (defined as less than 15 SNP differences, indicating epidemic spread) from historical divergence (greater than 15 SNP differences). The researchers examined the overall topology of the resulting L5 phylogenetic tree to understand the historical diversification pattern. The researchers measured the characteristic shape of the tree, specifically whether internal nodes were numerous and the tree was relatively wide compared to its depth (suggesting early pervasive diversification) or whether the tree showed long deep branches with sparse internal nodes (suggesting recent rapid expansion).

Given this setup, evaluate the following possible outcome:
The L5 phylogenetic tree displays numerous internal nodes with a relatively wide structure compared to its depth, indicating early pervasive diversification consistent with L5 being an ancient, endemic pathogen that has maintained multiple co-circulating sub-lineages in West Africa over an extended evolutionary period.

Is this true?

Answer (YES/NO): YES